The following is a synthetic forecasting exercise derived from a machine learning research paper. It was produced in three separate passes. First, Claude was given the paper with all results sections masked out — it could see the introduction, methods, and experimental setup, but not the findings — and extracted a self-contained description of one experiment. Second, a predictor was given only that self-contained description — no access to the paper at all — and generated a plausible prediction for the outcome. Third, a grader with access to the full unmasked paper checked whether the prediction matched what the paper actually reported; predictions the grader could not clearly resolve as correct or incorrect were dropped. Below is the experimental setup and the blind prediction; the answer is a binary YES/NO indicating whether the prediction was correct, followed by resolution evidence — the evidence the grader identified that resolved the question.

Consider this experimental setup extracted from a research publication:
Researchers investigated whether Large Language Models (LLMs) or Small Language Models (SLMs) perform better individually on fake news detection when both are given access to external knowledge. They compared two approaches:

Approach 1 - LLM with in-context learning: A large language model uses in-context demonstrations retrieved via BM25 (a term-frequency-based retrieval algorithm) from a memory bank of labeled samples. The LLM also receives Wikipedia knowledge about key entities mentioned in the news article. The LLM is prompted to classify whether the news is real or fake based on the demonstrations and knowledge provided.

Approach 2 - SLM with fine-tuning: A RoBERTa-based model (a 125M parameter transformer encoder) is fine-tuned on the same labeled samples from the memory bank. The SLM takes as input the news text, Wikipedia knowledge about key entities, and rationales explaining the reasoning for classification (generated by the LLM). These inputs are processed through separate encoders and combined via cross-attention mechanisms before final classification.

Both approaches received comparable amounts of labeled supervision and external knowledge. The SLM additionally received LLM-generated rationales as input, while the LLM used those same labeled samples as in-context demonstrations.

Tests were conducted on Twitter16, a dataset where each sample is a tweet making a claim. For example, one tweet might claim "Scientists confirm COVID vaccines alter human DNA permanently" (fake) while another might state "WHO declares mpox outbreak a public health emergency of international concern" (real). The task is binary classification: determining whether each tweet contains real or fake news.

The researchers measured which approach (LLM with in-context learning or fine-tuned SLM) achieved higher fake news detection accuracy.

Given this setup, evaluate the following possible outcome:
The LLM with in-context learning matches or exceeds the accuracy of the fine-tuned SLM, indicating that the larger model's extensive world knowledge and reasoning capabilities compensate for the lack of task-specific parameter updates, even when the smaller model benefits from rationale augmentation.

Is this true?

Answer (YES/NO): NO